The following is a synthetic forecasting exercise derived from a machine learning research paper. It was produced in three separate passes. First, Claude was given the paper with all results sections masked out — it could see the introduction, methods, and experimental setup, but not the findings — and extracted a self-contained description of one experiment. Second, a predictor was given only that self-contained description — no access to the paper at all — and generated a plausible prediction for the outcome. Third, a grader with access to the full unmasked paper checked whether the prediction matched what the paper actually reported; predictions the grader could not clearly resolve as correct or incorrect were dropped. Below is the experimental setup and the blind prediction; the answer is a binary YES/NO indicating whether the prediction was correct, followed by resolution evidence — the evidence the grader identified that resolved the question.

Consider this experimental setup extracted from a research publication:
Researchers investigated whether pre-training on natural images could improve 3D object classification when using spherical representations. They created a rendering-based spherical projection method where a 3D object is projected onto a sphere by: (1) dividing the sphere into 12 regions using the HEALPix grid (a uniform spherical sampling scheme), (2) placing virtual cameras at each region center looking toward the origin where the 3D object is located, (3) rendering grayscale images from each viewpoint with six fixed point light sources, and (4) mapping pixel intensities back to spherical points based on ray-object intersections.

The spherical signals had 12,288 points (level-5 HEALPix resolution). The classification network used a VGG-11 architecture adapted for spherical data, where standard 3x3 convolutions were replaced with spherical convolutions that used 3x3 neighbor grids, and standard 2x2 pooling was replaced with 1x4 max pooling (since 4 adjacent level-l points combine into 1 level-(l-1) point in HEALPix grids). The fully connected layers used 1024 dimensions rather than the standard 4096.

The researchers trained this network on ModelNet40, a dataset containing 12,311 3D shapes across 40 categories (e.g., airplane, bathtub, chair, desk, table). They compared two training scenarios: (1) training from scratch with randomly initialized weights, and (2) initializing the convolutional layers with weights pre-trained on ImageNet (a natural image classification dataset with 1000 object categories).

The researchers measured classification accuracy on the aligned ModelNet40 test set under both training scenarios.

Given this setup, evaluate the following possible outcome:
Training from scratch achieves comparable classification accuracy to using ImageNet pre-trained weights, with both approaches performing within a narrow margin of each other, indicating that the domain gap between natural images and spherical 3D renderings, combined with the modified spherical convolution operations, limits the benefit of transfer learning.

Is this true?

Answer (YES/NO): NO